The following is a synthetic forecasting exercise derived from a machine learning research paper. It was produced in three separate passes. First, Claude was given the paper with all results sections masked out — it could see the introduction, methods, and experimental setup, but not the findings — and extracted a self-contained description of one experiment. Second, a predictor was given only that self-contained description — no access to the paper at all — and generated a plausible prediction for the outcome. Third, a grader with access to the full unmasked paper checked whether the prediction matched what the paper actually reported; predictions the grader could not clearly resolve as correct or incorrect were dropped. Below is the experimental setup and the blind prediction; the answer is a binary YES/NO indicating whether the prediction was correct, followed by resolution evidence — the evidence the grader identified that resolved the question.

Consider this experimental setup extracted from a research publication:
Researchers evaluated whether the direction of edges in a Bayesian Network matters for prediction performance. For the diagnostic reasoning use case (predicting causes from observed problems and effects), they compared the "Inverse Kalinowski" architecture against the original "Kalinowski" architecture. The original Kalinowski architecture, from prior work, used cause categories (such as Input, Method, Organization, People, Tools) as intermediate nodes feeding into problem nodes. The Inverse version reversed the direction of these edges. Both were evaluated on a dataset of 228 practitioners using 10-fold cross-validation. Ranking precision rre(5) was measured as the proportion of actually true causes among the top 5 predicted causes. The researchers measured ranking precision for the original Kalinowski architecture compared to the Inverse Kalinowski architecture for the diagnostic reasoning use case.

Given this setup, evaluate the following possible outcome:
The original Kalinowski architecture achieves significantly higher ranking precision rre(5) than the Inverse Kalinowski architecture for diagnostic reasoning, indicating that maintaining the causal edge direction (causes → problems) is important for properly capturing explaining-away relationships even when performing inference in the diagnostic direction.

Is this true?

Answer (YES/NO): NO